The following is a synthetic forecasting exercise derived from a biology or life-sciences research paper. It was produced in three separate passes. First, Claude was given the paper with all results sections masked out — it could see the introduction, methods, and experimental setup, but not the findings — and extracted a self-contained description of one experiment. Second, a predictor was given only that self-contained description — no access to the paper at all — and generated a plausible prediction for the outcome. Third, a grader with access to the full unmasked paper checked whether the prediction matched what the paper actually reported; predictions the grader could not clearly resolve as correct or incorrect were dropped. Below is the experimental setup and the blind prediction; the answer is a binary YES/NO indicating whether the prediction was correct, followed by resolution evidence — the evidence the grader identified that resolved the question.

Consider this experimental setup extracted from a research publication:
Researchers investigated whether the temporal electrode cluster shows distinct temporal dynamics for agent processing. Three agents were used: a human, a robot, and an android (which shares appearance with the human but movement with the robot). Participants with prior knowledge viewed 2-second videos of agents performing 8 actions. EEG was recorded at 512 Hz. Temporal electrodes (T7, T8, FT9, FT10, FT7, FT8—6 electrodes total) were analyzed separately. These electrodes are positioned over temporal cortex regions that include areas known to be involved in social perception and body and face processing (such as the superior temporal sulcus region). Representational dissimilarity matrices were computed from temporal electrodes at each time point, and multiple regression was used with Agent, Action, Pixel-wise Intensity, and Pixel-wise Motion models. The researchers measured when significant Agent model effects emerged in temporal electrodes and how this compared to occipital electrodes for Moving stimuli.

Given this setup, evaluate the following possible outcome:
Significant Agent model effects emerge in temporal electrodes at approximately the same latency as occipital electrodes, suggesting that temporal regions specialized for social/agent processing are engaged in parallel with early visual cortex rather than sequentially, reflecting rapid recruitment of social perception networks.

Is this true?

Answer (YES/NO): NO